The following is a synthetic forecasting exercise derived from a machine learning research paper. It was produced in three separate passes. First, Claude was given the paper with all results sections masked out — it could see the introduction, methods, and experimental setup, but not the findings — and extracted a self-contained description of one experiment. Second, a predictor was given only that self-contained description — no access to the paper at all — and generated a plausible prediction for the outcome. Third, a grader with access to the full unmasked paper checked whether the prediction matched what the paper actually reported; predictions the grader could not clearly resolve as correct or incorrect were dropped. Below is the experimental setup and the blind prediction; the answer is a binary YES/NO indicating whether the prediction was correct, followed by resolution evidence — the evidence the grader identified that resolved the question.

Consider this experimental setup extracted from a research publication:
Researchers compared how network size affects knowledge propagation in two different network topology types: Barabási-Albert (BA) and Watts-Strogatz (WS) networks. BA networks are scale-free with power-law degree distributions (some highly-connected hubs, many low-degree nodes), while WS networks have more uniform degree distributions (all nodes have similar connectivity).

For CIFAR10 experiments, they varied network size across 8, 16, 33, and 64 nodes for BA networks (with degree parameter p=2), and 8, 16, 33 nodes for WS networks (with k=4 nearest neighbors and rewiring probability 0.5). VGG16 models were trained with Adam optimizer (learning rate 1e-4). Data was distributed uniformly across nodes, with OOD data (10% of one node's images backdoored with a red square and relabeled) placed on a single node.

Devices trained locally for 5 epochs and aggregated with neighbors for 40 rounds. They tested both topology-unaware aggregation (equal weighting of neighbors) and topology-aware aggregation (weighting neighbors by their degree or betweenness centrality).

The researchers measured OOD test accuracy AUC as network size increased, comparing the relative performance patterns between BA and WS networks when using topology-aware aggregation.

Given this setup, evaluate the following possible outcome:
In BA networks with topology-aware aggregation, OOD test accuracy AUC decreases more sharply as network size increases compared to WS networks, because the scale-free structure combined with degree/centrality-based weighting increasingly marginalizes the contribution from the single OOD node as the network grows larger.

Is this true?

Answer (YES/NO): NO